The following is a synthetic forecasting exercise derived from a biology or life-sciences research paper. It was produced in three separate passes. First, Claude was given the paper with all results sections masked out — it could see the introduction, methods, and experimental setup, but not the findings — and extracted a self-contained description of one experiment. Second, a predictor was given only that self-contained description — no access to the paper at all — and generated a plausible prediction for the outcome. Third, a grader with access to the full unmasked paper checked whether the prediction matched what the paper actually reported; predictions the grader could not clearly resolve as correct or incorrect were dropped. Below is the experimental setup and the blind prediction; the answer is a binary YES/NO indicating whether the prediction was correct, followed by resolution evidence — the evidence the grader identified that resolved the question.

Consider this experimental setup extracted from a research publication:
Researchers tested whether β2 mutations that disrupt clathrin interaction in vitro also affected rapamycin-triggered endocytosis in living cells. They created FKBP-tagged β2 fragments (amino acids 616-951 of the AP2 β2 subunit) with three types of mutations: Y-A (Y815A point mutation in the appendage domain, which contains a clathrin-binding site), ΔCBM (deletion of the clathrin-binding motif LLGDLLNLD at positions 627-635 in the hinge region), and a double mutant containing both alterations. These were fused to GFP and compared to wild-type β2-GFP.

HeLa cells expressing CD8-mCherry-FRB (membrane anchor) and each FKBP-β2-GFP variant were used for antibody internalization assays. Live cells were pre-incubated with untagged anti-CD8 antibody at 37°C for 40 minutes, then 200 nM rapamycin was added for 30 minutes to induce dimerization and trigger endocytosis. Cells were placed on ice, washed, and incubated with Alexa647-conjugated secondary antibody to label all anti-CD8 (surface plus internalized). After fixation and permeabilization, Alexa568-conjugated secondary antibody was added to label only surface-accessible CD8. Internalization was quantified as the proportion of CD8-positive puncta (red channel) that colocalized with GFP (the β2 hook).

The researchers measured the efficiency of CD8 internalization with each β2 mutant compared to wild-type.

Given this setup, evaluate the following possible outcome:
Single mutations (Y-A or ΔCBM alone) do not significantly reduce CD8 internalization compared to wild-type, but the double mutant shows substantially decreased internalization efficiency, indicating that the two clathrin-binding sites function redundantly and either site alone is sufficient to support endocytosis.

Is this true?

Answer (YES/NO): NO